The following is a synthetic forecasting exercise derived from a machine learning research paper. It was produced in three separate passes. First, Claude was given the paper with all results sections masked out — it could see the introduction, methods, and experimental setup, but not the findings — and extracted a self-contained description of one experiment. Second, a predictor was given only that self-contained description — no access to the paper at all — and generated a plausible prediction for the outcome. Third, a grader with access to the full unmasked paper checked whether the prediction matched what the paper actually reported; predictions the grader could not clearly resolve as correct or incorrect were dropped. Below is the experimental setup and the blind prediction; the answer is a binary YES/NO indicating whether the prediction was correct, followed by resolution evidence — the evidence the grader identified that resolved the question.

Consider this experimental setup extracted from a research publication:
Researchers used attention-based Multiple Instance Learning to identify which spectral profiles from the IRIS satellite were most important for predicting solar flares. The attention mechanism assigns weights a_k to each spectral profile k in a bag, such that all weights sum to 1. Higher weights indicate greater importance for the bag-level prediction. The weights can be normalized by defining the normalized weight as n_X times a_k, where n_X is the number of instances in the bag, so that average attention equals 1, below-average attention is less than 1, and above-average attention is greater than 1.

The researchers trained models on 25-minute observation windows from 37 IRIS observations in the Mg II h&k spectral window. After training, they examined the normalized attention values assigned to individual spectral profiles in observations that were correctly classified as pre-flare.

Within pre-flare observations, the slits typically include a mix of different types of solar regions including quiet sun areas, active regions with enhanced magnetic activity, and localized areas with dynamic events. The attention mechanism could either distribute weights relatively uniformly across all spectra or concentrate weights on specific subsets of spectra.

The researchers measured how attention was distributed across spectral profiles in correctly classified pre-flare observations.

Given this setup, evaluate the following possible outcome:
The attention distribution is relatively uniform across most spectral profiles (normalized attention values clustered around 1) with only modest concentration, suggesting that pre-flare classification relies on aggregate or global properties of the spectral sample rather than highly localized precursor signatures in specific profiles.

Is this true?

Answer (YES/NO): NO